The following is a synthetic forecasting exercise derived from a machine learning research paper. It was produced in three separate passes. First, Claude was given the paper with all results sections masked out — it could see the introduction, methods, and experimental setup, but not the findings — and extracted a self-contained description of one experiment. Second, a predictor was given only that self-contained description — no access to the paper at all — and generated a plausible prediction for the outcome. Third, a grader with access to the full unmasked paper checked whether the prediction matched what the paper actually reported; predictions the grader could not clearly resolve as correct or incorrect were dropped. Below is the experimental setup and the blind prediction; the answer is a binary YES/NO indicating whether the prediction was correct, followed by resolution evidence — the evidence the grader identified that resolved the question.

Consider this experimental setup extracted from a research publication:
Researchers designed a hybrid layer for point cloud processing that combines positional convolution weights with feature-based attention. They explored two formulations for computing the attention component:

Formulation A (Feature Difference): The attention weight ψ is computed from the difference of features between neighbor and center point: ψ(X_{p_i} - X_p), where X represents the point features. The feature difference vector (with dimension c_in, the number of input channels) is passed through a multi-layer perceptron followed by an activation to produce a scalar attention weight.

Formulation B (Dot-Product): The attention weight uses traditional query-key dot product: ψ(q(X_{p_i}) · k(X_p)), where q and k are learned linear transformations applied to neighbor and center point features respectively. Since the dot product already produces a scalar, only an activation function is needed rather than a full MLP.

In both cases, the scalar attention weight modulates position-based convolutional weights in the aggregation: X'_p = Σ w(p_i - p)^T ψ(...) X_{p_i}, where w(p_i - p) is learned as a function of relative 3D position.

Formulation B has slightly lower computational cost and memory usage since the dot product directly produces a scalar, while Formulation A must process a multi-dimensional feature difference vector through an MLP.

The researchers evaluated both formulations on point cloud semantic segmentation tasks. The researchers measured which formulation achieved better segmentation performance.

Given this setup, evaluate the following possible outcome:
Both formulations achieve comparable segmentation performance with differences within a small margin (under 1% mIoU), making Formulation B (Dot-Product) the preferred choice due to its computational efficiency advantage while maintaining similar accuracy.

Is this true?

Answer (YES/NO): NO